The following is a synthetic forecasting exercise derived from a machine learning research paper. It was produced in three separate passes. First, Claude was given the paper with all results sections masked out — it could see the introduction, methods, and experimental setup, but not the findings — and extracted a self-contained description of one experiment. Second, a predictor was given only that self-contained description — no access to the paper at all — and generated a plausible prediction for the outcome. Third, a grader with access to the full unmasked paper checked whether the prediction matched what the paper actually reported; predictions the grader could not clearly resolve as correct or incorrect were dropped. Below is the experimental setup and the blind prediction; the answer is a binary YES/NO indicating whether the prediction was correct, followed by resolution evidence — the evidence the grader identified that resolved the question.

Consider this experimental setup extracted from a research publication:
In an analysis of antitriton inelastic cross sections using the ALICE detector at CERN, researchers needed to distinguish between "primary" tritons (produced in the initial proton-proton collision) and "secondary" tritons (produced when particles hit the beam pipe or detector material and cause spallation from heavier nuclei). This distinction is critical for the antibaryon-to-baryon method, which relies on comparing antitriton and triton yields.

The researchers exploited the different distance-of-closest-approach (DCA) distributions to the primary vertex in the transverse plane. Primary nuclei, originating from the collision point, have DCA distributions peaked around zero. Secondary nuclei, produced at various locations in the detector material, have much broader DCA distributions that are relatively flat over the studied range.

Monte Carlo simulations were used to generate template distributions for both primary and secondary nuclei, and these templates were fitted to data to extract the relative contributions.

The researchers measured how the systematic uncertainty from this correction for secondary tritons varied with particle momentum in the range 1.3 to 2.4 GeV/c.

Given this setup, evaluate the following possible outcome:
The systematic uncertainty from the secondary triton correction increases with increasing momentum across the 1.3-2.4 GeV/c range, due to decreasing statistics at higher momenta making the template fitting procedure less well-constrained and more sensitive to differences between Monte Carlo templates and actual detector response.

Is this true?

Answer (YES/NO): NO